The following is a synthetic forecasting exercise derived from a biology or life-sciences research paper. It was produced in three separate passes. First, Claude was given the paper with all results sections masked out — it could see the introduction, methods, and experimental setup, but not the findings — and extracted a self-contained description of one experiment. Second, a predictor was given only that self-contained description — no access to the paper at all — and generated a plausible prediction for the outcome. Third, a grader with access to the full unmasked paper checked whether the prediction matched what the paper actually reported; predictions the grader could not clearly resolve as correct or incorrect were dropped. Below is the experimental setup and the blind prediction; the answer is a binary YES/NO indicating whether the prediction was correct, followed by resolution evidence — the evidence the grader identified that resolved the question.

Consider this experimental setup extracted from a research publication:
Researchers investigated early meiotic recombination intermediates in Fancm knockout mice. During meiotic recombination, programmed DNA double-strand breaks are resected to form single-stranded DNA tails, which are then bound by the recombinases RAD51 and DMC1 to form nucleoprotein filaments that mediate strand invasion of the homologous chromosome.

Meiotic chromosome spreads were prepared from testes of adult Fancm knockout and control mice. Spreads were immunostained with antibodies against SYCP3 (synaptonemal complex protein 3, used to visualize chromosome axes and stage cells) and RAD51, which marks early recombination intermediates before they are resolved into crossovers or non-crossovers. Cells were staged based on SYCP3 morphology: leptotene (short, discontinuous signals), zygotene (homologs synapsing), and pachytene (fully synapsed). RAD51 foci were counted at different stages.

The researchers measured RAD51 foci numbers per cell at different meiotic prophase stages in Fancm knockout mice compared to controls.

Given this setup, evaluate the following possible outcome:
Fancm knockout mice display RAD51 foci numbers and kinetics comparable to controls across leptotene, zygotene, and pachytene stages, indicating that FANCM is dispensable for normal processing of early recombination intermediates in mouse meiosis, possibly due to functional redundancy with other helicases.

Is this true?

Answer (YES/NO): NO